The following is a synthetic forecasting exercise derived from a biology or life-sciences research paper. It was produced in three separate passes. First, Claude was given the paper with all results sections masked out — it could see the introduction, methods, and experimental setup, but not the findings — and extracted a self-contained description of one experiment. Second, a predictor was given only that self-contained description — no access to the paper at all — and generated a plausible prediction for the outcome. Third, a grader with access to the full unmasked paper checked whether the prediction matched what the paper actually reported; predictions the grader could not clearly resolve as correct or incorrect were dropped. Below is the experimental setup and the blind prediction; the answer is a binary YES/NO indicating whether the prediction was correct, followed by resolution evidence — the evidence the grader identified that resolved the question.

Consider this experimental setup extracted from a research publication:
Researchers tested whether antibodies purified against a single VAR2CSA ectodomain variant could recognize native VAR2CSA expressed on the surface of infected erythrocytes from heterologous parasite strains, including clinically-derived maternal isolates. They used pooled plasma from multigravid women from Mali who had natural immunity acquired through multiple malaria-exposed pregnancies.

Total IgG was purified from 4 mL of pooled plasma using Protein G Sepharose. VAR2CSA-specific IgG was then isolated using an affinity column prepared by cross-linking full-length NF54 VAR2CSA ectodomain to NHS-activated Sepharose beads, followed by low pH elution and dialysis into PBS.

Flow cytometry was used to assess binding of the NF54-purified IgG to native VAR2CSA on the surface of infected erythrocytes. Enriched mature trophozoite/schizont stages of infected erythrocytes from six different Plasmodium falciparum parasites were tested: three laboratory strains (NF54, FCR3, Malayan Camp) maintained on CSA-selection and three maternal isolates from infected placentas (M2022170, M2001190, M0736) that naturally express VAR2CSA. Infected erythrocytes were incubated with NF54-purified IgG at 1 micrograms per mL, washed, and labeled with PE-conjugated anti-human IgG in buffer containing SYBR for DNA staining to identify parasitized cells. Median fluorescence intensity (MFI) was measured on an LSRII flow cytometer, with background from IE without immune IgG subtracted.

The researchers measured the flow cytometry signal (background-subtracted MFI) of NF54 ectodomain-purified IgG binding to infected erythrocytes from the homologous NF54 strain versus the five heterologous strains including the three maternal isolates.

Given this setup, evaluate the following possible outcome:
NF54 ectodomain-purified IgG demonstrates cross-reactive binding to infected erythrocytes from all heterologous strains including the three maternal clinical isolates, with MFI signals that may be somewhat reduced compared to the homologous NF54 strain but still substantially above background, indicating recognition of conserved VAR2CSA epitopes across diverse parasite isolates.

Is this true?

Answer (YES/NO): YES